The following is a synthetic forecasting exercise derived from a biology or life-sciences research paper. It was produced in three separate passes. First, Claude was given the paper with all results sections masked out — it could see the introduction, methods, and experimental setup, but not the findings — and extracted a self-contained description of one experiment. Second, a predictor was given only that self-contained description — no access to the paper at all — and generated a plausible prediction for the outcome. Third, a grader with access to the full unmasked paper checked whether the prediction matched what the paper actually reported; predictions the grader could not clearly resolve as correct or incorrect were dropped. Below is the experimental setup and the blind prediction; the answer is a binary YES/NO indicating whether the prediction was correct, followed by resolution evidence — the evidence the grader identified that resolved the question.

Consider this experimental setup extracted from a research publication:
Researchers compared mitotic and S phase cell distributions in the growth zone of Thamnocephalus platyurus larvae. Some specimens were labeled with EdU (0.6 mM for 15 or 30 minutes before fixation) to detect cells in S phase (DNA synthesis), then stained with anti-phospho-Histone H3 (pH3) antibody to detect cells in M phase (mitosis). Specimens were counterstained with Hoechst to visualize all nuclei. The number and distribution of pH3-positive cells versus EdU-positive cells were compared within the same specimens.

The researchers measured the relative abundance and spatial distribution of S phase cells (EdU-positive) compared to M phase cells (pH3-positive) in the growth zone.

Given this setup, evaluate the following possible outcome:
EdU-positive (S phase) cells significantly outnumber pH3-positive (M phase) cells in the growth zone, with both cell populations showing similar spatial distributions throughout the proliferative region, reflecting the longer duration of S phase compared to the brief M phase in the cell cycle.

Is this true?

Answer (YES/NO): NO